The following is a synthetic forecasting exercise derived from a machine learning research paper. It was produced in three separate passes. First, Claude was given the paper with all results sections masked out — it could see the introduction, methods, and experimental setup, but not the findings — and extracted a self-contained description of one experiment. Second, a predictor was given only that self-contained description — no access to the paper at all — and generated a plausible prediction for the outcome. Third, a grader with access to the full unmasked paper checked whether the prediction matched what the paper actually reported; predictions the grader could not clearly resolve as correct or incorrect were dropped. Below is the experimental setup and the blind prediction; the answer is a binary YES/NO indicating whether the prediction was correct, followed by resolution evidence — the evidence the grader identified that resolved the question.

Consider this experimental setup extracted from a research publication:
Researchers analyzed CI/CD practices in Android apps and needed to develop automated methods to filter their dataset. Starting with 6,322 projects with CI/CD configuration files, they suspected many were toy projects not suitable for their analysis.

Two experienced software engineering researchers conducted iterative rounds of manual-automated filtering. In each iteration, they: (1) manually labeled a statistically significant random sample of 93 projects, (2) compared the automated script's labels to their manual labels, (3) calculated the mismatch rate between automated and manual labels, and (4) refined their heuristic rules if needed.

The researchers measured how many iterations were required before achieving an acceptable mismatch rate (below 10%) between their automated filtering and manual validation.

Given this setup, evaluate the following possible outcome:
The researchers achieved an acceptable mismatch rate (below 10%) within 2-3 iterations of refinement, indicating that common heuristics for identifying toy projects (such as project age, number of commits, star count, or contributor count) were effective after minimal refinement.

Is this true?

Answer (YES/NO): NO